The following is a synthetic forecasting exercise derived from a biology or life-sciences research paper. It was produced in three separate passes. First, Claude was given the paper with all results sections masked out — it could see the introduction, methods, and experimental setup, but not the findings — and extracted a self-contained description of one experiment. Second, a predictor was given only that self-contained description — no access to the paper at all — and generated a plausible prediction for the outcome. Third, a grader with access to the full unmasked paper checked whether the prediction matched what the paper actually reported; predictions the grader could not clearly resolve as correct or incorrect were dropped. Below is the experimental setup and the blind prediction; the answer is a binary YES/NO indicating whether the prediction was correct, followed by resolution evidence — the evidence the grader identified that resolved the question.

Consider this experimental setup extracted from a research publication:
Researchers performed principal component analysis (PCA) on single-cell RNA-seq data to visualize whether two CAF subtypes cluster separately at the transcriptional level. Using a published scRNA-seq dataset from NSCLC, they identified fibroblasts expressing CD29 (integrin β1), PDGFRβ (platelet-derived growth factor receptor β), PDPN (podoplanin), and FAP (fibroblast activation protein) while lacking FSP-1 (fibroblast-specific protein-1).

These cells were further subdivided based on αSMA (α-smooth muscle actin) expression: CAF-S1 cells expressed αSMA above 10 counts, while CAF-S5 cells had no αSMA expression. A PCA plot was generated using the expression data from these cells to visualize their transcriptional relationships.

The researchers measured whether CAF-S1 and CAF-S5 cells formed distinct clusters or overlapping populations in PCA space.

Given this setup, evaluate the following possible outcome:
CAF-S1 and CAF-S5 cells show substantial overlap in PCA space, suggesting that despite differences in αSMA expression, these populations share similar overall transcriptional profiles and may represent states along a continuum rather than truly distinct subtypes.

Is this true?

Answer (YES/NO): NO